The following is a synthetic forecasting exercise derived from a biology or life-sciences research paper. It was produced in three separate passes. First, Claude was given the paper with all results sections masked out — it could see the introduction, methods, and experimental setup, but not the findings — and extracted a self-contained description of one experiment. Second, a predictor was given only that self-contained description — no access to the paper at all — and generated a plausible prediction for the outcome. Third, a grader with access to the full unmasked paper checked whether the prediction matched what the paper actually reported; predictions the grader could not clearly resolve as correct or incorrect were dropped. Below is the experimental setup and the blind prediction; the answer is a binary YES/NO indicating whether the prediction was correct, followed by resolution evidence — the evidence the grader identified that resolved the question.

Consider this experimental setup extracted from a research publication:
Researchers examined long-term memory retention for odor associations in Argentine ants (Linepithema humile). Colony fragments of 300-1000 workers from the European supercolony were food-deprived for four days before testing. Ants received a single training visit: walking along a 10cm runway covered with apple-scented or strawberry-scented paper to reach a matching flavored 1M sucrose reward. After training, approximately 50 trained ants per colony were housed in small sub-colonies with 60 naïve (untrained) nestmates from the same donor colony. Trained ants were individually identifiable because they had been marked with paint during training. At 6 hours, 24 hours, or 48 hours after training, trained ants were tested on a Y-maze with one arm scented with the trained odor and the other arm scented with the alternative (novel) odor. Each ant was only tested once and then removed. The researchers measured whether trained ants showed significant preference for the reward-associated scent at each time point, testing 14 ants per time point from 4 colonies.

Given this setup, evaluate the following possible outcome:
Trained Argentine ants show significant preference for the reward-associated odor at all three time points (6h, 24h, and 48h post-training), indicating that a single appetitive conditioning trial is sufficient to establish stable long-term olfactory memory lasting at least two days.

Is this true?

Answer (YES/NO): YES